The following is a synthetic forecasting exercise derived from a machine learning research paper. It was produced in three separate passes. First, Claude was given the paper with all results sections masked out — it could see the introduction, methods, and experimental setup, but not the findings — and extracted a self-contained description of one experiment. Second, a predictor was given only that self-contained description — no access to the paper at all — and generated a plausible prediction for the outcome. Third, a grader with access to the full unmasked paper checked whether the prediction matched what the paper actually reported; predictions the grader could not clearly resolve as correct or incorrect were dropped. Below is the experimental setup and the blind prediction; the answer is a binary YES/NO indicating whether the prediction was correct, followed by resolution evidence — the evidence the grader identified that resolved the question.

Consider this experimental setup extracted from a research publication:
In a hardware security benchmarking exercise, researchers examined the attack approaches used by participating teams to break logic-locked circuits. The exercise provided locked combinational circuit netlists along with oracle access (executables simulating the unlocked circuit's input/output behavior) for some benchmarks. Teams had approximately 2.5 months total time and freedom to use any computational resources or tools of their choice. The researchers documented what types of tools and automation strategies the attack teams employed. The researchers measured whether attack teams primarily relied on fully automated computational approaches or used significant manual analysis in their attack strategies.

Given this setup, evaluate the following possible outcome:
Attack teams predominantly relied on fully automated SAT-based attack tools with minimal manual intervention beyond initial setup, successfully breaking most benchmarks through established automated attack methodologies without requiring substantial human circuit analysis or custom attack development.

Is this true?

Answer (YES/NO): NO